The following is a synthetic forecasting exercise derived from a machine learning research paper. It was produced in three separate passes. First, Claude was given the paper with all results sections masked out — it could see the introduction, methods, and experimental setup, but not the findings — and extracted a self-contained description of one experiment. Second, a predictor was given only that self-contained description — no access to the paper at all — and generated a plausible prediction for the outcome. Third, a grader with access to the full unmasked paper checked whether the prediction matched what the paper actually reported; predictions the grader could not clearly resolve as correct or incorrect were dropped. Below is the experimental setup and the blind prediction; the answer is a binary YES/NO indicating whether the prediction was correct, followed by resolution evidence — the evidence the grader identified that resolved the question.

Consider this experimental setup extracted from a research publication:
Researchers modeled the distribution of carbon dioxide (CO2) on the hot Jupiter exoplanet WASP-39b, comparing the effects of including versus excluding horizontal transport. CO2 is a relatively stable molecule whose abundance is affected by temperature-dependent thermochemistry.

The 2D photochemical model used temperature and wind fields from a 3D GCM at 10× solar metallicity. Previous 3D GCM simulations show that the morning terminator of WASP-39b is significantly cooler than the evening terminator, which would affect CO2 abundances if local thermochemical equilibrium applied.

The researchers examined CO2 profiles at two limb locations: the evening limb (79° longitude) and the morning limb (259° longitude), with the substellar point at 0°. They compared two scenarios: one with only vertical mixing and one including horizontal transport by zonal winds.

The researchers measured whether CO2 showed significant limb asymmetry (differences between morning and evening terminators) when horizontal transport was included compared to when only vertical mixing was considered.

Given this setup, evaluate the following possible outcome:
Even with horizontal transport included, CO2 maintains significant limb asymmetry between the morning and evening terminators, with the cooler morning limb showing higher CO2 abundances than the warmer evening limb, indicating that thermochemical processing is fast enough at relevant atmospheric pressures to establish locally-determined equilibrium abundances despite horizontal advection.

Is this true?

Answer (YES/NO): NO